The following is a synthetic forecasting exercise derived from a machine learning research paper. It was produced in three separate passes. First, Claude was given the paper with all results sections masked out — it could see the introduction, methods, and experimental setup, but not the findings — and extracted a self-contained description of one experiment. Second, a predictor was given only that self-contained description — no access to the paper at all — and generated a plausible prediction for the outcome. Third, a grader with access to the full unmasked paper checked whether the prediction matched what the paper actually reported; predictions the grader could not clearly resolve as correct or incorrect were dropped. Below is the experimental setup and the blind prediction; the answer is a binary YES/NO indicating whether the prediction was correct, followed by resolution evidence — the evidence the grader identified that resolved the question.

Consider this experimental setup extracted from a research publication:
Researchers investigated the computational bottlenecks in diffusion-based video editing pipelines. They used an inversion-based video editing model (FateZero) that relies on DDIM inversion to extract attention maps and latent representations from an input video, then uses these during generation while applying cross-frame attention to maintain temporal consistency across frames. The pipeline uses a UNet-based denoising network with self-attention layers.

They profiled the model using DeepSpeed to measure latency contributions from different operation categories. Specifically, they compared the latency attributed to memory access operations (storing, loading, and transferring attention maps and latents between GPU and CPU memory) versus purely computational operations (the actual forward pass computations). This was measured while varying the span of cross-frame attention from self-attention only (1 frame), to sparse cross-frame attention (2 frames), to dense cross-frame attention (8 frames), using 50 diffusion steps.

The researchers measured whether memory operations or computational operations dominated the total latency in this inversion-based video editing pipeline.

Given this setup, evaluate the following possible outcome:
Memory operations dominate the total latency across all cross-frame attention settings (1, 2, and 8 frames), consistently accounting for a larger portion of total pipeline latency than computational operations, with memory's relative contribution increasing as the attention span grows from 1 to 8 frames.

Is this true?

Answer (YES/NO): YES